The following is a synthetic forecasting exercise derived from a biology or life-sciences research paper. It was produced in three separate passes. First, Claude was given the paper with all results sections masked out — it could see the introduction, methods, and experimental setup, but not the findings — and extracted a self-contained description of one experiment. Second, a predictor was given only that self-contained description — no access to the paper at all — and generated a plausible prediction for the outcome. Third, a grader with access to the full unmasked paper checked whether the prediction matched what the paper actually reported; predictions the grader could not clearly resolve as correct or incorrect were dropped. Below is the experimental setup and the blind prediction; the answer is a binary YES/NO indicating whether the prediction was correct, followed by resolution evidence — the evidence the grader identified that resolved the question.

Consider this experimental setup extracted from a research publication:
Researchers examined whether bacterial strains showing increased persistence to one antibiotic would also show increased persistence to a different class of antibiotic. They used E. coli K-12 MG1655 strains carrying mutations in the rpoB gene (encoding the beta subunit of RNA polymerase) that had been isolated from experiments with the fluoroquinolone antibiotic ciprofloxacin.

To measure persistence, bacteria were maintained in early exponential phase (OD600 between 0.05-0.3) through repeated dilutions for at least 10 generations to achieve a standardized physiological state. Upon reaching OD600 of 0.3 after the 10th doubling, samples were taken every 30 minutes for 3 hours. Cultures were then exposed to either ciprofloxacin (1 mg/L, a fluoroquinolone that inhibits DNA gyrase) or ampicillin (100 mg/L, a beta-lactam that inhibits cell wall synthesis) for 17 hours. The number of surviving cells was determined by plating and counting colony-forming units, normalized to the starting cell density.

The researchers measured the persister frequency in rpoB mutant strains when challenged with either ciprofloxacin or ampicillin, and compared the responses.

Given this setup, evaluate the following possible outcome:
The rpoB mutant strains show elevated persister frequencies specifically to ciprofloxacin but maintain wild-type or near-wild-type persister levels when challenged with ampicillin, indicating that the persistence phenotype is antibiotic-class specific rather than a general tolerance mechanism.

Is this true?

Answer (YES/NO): NO